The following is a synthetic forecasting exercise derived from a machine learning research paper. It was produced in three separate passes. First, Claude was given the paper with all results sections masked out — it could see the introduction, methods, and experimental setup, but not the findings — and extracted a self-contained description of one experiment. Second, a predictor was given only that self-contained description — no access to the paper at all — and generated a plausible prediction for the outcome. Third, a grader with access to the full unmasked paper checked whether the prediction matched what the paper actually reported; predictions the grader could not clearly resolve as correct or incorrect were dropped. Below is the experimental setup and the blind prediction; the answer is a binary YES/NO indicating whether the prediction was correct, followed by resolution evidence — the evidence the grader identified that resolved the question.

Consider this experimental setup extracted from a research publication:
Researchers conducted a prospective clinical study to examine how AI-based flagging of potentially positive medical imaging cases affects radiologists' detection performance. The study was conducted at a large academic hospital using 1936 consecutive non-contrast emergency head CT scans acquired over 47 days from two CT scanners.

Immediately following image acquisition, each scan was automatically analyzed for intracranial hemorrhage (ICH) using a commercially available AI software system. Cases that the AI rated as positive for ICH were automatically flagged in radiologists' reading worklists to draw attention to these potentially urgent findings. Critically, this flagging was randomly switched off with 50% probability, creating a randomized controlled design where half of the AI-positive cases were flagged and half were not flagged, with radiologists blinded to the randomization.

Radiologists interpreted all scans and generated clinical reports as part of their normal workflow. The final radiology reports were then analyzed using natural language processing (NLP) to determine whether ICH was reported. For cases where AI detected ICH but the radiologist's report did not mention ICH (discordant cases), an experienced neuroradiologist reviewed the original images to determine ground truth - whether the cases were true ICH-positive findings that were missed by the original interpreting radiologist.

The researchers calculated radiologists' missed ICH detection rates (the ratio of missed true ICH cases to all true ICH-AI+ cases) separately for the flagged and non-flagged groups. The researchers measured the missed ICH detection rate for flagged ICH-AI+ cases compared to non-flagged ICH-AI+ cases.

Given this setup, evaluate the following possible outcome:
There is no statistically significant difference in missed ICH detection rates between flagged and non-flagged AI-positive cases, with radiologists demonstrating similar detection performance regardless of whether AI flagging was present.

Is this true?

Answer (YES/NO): NO